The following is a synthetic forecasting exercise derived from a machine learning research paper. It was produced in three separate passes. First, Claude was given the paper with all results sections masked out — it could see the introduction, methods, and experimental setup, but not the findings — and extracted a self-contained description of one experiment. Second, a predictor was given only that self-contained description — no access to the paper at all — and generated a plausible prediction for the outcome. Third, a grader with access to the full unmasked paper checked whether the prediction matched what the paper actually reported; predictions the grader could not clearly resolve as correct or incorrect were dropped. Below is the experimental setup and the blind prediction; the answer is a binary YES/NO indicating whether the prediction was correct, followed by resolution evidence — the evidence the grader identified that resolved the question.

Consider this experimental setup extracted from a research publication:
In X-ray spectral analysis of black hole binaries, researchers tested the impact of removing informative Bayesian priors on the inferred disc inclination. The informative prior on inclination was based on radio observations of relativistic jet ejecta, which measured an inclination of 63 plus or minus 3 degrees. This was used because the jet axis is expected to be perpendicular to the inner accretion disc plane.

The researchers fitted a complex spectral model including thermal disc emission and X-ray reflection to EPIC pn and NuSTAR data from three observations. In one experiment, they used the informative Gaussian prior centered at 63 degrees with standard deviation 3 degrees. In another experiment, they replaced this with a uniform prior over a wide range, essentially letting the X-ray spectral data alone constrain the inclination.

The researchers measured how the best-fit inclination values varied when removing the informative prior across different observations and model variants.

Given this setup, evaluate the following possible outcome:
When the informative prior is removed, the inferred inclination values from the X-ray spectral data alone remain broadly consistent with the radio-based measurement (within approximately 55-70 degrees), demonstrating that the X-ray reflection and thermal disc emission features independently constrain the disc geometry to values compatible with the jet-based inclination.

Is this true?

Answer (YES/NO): NO